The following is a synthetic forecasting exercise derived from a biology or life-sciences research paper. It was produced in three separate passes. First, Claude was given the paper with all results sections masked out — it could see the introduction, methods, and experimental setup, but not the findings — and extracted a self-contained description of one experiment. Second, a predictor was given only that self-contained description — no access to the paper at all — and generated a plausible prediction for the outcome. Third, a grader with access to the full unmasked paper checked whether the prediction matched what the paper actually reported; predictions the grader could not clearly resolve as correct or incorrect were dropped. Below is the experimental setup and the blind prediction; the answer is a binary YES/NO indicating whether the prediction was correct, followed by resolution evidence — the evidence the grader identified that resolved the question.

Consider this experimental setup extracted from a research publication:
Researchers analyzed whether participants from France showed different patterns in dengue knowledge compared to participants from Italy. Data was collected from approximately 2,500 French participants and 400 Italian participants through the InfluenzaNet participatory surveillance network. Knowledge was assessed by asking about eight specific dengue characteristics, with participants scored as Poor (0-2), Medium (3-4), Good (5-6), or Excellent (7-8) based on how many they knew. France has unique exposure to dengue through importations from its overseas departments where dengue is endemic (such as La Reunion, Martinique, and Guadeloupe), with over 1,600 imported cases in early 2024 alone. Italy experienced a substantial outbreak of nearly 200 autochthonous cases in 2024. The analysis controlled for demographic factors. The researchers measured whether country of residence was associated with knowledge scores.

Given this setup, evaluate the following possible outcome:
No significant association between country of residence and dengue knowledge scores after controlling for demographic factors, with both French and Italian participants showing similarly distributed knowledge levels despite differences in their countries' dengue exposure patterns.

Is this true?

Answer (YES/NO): YES